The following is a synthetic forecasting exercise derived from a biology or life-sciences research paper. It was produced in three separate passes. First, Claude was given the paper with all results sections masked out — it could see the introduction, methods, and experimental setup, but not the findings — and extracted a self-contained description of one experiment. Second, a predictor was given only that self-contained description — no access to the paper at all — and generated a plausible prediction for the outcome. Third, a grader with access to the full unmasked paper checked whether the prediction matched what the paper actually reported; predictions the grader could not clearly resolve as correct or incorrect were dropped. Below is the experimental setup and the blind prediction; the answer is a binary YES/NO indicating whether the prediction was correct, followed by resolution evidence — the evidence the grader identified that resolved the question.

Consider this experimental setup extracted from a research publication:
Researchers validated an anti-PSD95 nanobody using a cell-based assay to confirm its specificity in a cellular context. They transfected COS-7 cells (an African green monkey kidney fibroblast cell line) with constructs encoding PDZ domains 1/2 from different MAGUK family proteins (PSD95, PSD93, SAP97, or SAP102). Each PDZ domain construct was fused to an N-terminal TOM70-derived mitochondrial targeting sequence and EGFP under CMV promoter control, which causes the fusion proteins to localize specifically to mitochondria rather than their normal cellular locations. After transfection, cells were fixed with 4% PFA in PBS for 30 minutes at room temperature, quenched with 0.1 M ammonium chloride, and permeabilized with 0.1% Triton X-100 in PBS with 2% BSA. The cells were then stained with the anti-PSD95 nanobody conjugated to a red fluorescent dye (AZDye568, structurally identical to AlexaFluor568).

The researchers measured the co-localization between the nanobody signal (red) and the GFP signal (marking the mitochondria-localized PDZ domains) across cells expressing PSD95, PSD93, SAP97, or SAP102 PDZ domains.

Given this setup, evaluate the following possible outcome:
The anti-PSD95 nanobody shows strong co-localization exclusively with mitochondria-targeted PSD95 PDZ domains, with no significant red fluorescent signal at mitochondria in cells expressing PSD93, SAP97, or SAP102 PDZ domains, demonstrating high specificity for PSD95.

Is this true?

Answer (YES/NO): YES